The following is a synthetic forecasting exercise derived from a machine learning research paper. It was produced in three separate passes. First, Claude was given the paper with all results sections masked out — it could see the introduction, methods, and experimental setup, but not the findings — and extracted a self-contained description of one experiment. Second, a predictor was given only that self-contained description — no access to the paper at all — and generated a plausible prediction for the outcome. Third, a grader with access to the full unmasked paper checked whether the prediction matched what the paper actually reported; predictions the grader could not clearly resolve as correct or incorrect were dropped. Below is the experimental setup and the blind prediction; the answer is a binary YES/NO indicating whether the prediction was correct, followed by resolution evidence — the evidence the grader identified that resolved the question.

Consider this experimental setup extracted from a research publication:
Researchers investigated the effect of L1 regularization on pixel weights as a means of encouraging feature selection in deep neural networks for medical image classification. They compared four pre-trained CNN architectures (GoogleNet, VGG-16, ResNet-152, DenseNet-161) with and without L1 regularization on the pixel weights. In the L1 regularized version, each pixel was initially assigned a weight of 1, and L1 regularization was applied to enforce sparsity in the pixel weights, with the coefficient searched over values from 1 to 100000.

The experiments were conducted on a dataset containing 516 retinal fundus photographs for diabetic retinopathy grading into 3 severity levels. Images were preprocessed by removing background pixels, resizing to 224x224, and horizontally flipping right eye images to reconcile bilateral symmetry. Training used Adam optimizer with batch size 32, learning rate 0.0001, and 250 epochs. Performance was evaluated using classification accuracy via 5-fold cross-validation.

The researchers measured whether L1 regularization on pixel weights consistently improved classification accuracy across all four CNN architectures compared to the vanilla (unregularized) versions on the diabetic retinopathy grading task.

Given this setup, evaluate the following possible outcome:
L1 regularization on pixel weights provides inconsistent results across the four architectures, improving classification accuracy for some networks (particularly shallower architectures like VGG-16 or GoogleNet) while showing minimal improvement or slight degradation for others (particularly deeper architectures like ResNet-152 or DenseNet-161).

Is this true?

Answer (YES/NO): NO